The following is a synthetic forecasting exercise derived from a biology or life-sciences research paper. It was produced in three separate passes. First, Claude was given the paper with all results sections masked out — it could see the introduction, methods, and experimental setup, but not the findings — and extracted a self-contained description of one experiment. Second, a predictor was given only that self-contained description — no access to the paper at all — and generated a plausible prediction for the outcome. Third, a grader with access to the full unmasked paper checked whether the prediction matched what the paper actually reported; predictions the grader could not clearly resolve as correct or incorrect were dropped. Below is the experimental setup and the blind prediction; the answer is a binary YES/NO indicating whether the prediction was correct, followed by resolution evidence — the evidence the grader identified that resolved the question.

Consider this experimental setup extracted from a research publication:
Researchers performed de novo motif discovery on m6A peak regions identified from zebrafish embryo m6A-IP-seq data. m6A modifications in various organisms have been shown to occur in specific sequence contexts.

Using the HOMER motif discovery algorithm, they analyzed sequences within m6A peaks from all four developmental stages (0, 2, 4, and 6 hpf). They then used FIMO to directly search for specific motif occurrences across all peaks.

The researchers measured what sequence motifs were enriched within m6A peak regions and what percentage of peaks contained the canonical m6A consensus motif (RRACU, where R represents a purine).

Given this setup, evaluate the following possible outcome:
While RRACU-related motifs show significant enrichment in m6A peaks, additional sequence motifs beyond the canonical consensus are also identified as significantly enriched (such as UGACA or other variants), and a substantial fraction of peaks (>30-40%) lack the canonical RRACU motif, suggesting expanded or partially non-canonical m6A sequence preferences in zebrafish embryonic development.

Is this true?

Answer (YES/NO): NO